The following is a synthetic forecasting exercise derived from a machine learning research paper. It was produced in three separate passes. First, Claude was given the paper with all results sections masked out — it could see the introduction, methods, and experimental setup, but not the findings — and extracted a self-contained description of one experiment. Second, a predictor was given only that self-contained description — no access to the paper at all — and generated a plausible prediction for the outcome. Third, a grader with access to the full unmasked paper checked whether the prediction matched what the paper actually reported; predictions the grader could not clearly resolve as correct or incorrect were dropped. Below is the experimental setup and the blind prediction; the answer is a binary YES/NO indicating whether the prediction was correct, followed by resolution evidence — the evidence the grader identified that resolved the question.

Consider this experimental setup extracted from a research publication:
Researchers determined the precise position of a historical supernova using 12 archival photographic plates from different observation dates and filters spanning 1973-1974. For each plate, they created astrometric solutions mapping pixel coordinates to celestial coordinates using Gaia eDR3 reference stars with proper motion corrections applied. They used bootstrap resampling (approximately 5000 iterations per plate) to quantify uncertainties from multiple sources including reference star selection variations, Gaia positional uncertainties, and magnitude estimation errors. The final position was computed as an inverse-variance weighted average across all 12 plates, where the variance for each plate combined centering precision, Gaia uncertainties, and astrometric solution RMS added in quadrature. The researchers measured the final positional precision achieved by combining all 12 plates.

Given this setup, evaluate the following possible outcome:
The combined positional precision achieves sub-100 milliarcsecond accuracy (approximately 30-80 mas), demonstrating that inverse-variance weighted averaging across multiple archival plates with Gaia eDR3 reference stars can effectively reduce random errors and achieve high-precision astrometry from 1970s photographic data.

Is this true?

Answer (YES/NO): YES